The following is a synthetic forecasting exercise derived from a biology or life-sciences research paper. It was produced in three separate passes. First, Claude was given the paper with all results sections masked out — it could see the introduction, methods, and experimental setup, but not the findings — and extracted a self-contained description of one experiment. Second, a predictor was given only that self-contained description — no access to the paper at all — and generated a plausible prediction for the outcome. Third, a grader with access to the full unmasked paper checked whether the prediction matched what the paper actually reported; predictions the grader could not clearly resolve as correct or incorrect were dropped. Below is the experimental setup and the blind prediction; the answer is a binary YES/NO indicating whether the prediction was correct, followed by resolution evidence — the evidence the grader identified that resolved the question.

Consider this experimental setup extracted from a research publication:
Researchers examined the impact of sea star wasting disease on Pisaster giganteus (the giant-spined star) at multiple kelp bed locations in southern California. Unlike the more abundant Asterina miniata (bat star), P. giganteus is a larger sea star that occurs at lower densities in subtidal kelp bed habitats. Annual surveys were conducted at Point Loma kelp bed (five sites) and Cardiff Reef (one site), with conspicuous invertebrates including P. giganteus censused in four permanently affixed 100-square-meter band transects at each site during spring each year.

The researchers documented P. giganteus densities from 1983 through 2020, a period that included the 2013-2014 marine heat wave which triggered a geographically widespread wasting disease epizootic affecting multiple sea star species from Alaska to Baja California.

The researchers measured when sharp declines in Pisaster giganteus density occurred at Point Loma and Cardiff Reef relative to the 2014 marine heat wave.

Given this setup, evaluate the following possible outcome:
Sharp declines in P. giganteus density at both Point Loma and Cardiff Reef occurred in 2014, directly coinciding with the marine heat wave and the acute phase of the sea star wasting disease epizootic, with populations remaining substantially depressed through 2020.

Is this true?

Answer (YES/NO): NO